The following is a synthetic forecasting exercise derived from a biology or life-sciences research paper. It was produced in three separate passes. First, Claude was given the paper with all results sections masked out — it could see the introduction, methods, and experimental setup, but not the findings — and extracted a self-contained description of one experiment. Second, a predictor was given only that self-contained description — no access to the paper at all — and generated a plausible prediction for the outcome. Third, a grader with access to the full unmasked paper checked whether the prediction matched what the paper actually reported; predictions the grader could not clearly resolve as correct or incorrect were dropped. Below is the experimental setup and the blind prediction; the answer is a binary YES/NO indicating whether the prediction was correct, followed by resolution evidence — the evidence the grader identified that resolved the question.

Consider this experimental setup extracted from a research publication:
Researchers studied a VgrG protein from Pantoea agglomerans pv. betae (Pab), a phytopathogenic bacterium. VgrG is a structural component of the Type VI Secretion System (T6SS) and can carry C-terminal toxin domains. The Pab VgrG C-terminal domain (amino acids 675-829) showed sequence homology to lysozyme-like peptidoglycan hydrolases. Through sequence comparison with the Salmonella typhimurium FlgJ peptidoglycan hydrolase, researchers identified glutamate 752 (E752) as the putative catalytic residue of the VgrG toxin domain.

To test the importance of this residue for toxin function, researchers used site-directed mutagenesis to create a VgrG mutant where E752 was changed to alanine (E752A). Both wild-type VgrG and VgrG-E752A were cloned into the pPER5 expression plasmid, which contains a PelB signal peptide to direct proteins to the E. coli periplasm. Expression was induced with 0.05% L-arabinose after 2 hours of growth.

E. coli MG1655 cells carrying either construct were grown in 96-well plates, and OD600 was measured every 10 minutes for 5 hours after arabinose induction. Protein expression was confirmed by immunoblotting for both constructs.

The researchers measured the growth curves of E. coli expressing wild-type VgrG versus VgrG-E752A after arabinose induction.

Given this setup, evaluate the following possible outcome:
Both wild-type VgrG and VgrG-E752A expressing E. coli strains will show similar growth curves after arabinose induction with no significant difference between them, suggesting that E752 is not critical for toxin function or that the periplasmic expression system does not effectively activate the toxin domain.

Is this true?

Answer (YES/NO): NO